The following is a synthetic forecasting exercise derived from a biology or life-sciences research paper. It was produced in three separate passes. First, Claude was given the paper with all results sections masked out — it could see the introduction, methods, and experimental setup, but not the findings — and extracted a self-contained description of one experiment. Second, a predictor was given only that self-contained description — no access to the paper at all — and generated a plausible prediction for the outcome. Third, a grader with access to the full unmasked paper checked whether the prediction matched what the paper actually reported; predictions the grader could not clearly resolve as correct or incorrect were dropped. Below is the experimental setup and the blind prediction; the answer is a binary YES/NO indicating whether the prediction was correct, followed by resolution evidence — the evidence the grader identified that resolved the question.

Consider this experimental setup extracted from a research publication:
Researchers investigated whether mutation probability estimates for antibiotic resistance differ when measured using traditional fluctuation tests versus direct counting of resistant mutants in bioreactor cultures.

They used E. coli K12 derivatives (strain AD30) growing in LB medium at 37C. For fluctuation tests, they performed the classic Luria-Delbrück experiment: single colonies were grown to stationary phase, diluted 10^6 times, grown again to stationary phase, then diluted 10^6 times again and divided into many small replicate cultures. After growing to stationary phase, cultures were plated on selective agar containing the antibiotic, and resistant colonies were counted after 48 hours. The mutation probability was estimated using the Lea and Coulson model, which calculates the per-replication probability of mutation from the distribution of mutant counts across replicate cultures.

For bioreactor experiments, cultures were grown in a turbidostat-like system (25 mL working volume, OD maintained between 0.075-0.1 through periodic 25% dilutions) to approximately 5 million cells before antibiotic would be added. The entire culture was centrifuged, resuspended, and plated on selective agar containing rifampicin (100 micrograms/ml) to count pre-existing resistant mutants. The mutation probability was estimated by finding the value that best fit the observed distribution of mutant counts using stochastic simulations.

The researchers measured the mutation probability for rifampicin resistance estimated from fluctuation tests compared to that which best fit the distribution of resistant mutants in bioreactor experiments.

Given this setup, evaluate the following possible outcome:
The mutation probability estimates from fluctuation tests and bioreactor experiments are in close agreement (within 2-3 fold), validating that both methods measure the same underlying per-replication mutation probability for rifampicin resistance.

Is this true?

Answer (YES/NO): YES